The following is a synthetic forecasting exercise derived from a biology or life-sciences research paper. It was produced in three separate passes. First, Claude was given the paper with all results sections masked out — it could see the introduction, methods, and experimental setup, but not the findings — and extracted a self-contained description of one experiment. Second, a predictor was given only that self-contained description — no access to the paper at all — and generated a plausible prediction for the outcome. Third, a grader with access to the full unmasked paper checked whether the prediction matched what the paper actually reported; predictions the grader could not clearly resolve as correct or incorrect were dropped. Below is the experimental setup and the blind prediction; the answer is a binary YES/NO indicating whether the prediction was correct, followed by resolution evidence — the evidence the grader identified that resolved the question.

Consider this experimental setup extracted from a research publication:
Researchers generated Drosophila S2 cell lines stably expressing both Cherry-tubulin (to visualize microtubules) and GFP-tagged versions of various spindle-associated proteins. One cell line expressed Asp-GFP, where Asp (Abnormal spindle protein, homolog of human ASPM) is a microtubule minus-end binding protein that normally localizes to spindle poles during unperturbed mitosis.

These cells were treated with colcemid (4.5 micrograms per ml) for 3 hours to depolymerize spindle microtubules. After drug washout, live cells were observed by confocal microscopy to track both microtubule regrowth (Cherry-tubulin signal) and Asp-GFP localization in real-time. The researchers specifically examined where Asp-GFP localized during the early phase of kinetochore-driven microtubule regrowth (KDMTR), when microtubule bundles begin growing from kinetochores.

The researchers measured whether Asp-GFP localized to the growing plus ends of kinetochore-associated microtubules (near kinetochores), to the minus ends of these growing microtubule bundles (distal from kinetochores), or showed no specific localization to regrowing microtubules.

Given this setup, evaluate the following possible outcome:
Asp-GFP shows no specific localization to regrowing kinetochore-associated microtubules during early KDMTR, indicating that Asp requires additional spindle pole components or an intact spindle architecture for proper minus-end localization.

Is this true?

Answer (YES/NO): NO